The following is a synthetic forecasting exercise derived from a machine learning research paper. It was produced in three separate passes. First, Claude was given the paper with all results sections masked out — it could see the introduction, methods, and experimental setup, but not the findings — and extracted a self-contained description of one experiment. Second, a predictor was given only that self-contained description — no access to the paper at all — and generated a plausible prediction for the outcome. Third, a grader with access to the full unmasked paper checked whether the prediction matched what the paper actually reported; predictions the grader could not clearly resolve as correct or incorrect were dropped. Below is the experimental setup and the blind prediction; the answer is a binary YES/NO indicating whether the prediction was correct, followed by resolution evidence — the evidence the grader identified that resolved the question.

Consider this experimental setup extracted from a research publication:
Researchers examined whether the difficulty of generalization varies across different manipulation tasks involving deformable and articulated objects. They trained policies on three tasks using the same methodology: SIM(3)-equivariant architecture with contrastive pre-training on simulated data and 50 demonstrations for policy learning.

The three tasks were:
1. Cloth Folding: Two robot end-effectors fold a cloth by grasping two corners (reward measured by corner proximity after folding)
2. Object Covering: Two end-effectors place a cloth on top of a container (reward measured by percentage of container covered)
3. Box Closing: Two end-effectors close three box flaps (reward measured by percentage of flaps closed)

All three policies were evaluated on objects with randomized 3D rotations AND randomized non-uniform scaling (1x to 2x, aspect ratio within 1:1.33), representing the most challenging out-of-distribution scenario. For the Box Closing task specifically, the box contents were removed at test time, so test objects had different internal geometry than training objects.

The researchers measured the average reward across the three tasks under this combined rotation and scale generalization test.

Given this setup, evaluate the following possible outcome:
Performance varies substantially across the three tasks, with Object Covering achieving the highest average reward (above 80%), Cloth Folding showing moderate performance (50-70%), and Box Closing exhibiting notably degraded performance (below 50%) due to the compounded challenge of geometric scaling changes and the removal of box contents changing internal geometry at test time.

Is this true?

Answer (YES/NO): NO